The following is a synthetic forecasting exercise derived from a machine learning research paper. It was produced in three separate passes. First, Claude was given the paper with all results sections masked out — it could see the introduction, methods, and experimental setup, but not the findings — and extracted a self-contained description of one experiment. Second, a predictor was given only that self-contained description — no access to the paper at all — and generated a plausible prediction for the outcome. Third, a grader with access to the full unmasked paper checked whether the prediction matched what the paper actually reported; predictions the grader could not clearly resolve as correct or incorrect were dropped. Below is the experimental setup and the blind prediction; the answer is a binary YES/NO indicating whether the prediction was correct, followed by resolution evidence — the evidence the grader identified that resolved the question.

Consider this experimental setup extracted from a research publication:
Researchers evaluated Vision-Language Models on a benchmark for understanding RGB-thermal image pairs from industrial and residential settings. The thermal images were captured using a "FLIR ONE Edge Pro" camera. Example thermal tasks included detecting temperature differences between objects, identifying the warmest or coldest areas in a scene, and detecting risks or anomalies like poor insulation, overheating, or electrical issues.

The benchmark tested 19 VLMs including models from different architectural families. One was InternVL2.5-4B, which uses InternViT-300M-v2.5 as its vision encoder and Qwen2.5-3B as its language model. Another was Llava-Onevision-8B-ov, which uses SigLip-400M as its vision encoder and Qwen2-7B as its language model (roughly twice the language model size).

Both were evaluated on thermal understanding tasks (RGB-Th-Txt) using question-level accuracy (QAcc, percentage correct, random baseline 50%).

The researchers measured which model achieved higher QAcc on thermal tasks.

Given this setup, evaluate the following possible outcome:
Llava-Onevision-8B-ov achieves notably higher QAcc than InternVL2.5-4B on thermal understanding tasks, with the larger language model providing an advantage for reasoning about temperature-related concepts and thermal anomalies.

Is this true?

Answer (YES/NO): NO